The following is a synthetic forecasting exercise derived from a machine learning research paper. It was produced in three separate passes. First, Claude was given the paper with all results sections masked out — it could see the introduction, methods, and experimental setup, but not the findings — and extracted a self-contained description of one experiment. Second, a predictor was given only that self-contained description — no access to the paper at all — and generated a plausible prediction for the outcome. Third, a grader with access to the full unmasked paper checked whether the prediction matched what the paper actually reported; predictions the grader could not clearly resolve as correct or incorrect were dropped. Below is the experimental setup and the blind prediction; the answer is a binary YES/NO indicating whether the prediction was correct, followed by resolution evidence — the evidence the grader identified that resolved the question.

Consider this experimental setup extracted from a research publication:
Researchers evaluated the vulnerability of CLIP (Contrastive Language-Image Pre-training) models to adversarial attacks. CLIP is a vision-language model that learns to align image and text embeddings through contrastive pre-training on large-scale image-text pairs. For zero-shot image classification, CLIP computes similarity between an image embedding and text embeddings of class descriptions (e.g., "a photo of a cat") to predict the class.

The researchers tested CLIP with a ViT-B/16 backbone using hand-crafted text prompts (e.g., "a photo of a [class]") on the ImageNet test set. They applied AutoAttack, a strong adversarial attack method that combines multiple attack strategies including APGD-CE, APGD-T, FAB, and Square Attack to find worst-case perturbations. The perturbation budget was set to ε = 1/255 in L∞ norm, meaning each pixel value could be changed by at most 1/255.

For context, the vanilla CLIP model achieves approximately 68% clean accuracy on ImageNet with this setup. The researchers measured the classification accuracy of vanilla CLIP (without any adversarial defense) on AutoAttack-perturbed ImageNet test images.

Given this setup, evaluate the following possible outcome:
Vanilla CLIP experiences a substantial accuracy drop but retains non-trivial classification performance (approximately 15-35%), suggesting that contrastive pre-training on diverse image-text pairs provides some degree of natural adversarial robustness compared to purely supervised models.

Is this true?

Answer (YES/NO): NO